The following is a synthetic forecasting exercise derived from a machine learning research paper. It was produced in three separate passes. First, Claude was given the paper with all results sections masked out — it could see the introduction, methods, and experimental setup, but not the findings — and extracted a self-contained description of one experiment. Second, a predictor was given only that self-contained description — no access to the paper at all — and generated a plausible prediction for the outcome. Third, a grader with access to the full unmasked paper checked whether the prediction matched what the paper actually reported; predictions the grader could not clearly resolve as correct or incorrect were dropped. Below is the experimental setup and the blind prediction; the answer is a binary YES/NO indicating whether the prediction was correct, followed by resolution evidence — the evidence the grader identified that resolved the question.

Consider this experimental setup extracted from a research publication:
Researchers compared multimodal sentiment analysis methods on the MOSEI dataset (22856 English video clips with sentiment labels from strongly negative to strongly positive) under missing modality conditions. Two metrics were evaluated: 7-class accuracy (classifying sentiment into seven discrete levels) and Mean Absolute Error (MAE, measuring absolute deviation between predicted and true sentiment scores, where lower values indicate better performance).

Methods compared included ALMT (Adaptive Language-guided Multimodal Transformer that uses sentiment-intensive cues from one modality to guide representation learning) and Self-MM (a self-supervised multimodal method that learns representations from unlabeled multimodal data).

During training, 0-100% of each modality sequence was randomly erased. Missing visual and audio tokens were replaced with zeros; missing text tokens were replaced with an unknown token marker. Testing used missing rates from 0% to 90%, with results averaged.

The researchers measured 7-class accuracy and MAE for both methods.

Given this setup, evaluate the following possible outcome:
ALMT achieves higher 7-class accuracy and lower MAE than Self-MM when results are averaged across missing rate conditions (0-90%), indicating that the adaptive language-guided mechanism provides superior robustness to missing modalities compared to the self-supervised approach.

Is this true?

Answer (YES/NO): NO